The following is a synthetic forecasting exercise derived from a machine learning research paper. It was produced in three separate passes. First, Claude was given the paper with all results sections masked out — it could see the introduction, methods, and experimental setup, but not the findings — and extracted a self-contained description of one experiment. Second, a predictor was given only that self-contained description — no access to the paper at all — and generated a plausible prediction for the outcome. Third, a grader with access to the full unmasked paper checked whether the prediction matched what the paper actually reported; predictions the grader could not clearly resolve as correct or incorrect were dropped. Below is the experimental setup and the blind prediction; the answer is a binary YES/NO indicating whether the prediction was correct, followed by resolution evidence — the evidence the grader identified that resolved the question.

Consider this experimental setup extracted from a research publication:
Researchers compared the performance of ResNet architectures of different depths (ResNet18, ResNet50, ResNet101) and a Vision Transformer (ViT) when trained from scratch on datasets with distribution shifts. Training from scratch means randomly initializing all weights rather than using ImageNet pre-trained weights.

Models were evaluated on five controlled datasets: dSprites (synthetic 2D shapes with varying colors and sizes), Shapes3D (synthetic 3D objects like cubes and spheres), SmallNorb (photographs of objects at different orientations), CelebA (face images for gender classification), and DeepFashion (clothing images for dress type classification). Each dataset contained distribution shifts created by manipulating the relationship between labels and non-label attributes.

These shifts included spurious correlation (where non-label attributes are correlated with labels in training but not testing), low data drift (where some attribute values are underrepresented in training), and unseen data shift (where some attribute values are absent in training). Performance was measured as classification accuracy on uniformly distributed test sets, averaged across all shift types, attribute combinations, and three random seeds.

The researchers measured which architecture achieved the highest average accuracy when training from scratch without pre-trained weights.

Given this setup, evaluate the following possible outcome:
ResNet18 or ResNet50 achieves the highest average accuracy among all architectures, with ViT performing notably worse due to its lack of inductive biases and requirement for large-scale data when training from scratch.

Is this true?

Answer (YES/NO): YES